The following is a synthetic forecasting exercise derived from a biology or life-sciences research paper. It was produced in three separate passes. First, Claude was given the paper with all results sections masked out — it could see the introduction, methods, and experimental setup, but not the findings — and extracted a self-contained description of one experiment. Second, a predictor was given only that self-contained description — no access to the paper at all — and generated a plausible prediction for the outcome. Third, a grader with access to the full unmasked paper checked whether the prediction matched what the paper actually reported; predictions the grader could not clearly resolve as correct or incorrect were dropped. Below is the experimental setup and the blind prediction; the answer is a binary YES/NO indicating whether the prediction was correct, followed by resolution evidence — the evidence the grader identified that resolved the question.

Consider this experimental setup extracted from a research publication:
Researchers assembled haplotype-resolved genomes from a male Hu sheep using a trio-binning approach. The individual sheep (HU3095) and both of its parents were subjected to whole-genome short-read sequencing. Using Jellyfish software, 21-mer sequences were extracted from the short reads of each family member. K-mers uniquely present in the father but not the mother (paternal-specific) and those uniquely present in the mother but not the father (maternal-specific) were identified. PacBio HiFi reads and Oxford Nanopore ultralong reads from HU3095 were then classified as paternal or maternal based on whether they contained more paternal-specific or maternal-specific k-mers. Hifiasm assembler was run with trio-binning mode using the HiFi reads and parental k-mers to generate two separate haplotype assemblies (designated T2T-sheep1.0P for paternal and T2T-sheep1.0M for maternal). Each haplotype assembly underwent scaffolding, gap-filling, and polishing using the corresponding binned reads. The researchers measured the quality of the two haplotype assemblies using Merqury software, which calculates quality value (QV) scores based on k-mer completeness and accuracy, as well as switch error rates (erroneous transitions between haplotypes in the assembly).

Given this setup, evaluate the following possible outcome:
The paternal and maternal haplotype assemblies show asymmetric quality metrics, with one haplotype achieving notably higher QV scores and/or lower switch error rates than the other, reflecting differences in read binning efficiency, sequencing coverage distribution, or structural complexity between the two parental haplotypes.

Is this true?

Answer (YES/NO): NO